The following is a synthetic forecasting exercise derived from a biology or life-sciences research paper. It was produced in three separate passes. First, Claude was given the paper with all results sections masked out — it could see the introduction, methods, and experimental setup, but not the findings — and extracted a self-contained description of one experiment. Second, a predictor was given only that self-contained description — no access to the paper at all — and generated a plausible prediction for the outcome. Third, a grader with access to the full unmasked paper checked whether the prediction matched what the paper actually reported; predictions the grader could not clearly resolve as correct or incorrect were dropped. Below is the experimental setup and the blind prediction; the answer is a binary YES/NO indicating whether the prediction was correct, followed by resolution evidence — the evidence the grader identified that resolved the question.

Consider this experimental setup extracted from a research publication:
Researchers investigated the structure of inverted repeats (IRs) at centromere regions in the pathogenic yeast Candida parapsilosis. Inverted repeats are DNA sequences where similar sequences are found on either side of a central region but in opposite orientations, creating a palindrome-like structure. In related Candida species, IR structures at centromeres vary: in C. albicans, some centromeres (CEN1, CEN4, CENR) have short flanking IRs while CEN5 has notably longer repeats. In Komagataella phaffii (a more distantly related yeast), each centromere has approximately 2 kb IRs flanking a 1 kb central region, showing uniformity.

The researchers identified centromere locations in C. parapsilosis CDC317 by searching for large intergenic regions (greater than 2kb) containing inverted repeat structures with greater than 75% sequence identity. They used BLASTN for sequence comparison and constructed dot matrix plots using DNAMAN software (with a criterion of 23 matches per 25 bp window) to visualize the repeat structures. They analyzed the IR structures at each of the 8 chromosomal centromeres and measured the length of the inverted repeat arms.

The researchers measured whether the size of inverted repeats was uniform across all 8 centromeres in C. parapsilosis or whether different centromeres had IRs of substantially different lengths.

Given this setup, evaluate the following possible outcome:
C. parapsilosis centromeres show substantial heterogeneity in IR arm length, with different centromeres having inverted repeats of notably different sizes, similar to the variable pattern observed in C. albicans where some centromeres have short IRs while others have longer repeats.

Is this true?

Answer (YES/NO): YES